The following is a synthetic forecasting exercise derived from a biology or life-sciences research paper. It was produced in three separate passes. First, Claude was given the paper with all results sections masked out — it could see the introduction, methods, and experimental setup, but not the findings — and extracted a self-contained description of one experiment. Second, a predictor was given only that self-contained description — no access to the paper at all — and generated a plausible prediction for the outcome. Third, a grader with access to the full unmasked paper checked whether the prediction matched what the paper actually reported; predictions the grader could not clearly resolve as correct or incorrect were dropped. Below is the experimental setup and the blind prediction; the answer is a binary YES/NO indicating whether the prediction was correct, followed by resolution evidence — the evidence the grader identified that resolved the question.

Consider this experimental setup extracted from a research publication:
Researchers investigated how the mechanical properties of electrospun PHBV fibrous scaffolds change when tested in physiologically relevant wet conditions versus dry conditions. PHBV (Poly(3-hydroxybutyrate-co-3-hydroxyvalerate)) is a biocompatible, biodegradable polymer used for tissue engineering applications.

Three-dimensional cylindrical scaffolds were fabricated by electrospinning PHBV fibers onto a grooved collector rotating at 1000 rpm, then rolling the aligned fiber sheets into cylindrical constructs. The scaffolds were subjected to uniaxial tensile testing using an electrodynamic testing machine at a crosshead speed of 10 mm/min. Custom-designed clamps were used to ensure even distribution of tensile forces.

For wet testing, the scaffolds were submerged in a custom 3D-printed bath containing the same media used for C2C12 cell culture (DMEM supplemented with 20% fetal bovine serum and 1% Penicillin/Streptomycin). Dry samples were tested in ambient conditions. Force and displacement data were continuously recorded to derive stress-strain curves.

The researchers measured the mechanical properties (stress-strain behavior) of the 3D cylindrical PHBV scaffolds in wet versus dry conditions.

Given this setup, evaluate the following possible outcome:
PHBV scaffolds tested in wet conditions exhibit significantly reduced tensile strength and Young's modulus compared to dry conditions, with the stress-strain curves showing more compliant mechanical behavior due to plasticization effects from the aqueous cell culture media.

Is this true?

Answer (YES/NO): NO